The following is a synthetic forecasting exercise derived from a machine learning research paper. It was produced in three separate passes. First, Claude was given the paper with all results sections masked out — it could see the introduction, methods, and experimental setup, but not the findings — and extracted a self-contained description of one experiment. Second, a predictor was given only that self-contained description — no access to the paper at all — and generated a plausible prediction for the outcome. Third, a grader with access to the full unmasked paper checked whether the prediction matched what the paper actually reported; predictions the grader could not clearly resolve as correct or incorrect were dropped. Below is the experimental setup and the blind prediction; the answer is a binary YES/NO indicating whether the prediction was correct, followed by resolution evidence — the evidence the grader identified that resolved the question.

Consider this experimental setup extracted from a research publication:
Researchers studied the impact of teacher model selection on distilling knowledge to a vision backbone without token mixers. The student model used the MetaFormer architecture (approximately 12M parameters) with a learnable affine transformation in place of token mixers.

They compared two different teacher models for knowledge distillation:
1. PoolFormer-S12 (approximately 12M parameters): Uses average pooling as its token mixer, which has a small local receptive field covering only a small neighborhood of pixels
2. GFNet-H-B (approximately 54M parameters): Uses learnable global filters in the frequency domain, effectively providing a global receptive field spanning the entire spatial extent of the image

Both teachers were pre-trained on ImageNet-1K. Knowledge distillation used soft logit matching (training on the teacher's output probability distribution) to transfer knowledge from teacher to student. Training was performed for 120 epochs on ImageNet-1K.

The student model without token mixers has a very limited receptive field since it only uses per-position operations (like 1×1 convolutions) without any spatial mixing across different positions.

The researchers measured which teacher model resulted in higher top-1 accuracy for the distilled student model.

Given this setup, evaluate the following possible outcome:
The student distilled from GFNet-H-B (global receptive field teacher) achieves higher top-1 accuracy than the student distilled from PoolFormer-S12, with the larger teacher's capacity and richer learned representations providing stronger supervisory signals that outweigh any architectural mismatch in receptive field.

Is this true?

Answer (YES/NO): NO